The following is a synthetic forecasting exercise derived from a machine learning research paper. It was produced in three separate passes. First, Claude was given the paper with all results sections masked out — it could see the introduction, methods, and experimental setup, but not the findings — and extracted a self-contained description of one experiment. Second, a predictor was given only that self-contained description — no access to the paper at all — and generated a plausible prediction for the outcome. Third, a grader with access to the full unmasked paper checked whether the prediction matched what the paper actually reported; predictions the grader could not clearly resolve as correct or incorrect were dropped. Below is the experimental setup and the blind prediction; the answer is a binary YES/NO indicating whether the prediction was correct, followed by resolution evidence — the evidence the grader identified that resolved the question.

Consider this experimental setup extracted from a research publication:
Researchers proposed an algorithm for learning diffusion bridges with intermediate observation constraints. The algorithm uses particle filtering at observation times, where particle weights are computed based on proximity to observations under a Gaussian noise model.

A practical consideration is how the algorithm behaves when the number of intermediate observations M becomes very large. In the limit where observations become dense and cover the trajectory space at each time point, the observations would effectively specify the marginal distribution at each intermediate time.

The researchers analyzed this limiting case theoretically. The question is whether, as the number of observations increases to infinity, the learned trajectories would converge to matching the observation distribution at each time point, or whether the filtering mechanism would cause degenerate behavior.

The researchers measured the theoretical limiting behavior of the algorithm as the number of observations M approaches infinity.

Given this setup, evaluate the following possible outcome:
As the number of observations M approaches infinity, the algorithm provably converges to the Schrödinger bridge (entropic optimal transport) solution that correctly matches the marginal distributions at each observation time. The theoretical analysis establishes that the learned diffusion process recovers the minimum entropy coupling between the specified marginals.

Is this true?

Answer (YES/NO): NO